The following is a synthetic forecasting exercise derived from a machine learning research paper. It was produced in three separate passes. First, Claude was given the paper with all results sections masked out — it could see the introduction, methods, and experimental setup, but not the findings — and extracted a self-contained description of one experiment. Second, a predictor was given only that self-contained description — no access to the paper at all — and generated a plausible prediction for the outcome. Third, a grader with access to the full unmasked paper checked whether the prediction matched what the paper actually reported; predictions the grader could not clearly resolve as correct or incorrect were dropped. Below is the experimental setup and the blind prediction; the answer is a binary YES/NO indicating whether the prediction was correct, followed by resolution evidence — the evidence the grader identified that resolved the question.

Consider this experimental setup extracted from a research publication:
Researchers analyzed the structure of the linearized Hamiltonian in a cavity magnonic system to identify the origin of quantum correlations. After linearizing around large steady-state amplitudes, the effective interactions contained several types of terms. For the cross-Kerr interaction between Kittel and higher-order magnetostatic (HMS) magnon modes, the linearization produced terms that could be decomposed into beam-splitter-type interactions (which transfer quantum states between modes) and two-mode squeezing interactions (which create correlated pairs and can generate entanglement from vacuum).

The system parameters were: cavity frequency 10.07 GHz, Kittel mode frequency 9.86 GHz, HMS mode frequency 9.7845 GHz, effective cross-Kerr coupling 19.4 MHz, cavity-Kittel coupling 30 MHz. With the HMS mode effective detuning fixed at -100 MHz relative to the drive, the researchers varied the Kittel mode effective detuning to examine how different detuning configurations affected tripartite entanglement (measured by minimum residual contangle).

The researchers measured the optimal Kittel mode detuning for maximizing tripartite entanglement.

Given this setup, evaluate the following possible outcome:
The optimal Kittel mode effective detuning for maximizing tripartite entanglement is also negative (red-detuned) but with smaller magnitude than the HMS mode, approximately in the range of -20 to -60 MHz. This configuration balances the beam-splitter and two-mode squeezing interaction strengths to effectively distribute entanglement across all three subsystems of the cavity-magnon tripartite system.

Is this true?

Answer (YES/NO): NO